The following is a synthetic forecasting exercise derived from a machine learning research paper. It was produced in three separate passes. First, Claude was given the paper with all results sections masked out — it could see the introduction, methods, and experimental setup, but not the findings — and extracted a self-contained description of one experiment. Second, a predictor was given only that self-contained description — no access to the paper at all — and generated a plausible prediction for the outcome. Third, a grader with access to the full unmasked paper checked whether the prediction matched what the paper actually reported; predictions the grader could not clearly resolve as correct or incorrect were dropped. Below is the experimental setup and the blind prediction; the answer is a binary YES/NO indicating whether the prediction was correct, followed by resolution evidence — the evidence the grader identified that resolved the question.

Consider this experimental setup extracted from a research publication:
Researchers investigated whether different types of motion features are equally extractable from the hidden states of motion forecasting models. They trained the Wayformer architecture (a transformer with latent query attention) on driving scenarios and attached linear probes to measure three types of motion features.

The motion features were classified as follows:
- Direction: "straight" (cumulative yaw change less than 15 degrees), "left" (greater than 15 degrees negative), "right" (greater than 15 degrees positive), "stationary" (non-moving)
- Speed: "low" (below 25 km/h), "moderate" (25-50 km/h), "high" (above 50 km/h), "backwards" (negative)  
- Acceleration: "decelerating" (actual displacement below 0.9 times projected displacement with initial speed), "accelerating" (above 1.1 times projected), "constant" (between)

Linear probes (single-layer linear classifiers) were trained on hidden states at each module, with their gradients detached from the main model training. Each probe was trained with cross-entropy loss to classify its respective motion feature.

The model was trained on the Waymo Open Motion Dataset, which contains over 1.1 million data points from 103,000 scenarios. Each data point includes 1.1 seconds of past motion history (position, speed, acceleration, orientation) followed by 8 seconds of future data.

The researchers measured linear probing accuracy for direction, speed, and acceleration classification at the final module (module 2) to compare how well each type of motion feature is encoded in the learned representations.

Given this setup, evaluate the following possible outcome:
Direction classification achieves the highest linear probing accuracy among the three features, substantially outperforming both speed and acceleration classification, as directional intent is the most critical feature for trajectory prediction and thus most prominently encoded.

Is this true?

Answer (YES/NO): NO